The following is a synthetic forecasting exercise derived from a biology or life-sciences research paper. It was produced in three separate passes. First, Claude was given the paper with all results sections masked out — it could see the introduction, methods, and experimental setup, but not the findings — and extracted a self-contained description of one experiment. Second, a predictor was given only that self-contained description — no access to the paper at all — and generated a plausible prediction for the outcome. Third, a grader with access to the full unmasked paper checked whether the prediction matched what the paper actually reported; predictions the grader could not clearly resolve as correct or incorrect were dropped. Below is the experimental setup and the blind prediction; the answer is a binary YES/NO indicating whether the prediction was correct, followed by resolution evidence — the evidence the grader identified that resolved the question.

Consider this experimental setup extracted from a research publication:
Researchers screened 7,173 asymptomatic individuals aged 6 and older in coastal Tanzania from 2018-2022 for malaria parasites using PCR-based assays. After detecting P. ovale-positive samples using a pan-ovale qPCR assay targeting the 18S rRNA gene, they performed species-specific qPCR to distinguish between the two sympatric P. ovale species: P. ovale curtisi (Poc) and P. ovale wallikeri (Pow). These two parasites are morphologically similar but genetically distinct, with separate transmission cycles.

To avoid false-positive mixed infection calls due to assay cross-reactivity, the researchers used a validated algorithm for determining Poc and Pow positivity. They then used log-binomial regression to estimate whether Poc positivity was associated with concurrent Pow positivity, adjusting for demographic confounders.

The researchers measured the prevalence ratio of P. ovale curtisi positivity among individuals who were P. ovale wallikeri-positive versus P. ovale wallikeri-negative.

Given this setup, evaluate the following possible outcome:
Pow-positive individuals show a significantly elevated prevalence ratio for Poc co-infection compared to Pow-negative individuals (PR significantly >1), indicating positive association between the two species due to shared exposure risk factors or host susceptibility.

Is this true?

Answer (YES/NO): YES